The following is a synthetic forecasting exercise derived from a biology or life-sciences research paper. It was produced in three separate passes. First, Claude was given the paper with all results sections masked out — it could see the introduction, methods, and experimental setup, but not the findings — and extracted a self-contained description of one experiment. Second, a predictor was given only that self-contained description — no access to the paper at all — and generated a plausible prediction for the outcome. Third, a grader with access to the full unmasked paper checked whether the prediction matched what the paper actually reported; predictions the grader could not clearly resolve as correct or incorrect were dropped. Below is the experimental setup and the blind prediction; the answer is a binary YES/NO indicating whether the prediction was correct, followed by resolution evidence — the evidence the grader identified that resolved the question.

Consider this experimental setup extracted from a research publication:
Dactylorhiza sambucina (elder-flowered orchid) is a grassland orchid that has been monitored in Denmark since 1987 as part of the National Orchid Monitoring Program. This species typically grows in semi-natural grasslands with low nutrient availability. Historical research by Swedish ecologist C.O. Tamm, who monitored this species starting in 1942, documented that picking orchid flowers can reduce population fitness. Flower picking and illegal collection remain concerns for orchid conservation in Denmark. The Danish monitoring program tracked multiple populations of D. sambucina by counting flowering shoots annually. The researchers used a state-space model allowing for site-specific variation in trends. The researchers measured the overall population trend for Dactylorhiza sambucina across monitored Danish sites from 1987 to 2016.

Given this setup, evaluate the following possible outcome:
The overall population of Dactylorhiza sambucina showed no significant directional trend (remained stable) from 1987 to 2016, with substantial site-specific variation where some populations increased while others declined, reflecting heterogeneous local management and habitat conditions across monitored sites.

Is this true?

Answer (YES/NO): NO